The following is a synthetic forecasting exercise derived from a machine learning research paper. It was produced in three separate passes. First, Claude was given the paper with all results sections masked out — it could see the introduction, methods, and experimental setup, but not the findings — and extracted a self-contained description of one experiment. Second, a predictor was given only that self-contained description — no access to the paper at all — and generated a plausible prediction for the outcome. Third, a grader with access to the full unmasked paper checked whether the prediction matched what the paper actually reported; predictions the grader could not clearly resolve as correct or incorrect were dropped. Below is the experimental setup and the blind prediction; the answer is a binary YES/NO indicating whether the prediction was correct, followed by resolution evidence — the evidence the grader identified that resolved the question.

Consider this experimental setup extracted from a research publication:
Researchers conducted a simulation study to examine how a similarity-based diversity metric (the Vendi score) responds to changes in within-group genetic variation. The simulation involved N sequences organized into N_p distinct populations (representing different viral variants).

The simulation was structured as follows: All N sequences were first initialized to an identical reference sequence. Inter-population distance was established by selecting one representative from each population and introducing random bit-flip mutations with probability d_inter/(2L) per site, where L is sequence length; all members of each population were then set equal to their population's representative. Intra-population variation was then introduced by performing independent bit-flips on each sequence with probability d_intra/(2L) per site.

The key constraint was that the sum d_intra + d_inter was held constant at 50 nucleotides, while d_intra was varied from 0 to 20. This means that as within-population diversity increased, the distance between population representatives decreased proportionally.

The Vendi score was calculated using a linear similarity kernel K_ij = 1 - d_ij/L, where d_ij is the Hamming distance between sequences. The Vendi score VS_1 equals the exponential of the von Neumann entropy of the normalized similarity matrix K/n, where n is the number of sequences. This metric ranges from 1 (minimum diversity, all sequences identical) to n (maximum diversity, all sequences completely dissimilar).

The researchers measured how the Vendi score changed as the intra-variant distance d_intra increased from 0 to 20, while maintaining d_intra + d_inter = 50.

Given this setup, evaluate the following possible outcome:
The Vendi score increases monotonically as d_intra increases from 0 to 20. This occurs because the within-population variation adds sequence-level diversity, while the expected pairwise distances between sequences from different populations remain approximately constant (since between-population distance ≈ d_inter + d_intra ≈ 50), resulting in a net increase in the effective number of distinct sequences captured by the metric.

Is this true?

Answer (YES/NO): YES